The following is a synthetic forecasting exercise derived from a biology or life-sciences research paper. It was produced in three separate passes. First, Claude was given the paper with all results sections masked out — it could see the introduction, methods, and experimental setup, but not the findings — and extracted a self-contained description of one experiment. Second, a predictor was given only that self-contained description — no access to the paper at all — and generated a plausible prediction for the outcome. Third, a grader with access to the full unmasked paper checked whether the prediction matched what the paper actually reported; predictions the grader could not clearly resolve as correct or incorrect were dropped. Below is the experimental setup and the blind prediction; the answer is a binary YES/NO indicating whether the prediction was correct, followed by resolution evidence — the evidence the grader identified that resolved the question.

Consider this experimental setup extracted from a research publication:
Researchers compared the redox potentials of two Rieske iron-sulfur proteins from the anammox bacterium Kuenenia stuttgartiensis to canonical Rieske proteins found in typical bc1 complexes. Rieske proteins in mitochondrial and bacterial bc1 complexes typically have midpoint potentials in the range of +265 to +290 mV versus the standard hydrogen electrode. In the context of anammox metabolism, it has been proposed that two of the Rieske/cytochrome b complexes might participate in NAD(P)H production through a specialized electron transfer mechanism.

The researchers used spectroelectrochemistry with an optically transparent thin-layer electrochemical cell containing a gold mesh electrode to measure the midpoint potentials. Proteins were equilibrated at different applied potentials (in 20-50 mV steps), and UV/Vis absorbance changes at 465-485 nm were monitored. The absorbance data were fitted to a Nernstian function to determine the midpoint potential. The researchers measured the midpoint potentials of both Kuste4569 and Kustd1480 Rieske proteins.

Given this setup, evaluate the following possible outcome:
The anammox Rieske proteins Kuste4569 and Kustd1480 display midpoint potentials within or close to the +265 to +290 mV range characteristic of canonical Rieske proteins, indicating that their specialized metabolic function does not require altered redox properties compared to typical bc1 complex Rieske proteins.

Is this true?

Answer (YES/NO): NO